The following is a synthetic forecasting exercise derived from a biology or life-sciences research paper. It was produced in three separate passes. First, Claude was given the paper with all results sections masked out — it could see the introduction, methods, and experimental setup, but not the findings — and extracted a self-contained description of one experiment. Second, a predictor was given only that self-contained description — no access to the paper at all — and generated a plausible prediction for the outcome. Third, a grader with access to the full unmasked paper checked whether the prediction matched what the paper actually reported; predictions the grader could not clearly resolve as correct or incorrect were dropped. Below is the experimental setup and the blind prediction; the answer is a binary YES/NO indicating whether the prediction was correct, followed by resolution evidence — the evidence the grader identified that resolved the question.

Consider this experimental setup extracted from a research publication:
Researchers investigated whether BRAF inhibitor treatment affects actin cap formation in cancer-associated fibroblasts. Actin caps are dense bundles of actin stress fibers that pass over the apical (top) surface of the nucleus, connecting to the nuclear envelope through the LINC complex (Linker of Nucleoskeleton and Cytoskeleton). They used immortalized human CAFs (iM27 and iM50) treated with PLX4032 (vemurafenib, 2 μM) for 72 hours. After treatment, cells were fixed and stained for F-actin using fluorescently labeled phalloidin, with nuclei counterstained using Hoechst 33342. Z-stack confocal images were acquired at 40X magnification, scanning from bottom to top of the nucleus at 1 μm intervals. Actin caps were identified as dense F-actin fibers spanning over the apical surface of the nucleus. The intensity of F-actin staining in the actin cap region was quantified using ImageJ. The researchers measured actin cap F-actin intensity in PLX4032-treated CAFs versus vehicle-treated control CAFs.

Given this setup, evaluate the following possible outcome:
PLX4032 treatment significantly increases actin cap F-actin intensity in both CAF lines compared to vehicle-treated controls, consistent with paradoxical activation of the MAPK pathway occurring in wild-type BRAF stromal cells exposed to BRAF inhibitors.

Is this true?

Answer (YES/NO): YES